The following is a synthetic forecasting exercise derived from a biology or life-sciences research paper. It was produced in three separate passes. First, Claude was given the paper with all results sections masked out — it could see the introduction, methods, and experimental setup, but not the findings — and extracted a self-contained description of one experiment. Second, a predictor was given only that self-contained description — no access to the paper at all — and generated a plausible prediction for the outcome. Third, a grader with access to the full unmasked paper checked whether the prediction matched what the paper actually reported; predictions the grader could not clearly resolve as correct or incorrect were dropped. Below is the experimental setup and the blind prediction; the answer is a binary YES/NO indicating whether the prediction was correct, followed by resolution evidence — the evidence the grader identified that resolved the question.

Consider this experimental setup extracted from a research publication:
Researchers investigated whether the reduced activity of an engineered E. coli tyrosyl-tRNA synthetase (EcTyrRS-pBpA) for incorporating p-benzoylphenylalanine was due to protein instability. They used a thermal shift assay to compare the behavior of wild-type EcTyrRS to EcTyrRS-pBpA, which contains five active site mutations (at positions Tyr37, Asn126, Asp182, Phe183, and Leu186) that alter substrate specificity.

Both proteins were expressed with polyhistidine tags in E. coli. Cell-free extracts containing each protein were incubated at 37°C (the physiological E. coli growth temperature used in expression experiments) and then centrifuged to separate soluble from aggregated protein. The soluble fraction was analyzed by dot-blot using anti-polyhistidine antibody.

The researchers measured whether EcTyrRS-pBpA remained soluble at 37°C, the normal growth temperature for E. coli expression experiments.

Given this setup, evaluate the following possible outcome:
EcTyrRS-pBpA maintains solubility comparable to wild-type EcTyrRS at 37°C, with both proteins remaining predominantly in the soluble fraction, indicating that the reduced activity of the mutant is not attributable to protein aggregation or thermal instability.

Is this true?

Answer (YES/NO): NO